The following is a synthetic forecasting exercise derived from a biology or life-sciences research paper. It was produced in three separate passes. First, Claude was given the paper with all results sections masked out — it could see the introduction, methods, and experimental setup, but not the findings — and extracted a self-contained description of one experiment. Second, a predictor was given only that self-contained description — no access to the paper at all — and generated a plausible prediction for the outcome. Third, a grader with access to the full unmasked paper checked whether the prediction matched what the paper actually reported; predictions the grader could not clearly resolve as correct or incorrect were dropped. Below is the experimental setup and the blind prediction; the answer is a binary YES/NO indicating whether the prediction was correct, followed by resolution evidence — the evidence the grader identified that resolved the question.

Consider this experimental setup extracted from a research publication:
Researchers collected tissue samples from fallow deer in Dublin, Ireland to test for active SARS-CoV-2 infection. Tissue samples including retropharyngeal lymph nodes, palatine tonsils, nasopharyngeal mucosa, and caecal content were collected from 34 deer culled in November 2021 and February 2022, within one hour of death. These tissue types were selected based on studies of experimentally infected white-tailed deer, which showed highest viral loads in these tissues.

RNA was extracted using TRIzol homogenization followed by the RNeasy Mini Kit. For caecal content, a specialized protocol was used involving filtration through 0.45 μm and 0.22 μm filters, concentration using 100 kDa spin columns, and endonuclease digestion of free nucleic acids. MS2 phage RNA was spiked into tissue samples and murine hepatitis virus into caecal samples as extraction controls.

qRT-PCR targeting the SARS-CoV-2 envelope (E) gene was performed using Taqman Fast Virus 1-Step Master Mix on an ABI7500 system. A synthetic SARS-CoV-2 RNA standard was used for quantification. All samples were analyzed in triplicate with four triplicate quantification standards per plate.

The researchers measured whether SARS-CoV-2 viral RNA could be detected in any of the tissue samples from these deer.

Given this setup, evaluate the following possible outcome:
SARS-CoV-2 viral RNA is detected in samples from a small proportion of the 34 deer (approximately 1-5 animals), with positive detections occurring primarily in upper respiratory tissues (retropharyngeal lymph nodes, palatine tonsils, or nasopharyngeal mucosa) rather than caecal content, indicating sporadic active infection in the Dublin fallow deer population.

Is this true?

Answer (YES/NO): NO